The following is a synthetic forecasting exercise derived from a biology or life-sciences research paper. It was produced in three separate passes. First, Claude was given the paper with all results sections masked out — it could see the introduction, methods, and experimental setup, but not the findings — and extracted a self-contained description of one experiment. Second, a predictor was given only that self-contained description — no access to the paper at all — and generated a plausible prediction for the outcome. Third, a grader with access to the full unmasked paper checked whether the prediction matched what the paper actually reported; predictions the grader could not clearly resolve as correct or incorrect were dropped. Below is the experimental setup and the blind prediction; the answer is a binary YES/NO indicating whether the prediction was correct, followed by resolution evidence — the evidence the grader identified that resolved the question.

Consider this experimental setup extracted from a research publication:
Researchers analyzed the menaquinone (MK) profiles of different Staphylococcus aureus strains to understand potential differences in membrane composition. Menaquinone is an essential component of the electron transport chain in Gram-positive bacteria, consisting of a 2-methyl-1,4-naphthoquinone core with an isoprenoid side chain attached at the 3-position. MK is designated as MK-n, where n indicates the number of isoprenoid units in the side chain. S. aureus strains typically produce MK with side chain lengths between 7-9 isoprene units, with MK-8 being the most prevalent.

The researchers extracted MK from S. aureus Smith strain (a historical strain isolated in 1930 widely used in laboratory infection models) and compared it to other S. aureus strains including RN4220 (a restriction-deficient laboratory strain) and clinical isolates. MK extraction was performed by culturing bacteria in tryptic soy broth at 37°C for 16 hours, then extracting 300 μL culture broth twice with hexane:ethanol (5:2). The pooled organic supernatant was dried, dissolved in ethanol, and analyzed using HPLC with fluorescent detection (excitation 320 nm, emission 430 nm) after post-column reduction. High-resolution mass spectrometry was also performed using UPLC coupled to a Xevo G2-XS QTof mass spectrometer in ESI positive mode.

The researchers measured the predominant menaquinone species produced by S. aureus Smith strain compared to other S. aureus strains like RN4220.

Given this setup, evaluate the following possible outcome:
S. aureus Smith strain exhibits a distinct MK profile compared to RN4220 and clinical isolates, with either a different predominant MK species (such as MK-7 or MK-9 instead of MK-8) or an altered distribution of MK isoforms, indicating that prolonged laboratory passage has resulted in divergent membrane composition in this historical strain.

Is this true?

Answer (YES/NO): YES